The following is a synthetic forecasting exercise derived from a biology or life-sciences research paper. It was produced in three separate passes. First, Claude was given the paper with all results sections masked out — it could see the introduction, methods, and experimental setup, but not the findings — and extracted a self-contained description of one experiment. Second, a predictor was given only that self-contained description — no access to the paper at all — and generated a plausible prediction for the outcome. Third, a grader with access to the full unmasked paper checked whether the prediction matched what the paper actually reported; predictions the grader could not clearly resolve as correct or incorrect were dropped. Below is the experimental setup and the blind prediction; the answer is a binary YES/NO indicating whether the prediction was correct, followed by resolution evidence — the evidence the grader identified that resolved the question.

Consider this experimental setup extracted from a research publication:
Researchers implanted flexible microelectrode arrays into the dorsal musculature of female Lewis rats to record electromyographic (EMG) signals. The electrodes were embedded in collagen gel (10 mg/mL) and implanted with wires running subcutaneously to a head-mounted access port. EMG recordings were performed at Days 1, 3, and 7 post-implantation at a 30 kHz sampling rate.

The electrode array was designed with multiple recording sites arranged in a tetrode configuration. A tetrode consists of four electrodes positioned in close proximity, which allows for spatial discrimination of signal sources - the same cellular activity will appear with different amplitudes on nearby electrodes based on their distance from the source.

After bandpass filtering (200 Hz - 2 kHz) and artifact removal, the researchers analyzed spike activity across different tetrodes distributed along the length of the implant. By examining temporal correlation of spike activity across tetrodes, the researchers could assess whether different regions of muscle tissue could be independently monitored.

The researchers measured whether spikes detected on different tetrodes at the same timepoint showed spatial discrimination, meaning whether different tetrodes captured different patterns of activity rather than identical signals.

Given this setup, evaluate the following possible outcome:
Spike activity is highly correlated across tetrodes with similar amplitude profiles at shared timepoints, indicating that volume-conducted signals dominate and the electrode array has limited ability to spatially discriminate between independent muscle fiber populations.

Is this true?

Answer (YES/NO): NO